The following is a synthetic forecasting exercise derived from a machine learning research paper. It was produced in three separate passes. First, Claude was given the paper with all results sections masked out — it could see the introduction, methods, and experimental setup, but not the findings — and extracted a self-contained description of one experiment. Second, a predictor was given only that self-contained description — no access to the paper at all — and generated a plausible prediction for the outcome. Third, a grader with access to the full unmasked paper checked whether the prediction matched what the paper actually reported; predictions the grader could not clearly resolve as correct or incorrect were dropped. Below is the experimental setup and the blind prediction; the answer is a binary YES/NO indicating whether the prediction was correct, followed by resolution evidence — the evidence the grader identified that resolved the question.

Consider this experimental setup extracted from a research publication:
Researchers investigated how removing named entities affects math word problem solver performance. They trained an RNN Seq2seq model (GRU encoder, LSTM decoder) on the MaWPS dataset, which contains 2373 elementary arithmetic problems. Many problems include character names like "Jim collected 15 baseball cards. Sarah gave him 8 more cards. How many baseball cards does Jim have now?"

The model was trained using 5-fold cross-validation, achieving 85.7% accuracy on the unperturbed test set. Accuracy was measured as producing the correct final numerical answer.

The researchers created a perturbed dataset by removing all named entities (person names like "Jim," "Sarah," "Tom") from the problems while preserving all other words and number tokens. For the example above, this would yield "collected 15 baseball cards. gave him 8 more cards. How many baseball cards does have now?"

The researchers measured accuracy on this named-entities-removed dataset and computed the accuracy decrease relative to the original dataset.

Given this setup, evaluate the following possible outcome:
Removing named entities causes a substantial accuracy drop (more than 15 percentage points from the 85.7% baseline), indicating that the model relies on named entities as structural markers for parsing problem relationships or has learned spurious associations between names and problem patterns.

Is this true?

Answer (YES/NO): NO